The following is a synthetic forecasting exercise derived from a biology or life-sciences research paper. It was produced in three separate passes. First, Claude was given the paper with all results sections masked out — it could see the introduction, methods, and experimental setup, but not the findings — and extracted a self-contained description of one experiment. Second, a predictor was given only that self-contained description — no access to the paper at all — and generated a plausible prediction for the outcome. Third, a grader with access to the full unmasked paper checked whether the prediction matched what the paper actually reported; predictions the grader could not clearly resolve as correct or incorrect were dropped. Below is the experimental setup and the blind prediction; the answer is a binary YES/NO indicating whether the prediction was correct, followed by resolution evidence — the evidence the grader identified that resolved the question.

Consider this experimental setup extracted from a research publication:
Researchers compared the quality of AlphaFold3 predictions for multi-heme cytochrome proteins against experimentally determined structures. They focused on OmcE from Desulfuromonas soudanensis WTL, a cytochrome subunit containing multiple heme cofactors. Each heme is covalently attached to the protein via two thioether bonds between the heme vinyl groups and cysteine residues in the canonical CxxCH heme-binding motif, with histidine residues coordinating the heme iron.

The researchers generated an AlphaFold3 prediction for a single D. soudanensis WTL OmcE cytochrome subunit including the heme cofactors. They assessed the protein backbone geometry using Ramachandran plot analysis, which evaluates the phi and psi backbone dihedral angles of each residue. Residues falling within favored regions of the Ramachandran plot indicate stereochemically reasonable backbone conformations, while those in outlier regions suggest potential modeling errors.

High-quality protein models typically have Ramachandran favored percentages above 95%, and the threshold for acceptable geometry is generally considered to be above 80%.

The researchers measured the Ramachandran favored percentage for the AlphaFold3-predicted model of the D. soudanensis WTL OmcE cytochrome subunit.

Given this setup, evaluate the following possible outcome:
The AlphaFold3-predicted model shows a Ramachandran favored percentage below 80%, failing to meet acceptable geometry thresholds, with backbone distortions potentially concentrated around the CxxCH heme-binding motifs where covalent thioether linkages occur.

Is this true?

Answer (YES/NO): YES